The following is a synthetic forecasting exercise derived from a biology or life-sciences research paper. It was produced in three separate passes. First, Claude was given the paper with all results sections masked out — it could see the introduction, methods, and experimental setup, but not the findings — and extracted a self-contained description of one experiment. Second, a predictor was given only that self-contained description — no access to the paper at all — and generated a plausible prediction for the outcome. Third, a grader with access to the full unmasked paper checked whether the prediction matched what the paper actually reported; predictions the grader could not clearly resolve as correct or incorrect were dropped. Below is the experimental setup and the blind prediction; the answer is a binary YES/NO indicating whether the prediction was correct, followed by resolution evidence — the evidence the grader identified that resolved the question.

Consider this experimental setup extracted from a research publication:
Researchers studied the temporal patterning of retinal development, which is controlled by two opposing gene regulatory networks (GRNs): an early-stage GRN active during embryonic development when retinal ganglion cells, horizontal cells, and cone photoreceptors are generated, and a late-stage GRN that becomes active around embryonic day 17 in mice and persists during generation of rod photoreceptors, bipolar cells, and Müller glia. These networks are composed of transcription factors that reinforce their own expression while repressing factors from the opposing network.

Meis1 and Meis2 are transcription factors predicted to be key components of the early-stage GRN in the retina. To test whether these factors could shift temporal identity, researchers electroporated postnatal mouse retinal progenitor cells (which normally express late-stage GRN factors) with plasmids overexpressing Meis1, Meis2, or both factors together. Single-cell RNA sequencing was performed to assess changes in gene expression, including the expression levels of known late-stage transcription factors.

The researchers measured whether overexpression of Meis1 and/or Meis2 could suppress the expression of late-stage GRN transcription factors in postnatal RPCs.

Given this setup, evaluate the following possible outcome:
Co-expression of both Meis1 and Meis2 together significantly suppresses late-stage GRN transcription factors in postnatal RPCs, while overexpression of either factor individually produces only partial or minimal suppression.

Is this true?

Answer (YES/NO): NO